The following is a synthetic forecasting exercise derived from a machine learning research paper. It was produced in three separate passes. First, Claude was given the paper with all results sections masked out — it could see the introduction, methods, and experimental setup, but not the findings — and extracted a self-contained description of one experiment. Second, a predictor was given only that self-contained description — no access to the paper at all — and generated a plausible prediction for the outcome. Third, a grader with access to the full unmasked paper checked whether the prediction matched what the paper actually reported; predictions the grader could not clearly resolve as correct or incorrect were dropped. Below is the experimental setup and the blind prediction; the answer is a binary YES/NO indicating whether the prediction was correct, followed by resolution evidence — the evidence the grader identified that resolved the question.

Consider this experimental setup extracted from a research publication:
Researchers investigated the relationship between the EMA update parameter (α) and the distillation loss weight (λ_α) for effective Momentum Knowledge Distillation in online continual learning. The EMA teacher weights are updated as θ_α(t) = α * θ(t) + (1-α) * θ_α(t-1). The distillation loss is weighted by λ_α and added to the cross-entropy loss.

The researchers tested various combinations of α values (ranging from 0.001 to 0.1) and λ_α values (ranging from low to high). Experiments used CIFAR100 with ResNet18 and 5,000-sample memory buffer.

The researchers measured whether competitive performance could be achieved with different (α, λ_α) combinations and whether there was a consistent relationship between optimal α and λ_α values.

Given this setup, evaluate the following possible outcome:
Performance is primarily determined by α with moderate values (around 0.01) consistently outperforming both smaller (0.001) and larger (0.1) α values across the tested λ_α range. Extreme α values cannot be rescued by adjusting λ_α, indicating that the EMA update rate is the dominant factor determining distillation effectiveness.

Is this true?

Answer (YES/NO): NO